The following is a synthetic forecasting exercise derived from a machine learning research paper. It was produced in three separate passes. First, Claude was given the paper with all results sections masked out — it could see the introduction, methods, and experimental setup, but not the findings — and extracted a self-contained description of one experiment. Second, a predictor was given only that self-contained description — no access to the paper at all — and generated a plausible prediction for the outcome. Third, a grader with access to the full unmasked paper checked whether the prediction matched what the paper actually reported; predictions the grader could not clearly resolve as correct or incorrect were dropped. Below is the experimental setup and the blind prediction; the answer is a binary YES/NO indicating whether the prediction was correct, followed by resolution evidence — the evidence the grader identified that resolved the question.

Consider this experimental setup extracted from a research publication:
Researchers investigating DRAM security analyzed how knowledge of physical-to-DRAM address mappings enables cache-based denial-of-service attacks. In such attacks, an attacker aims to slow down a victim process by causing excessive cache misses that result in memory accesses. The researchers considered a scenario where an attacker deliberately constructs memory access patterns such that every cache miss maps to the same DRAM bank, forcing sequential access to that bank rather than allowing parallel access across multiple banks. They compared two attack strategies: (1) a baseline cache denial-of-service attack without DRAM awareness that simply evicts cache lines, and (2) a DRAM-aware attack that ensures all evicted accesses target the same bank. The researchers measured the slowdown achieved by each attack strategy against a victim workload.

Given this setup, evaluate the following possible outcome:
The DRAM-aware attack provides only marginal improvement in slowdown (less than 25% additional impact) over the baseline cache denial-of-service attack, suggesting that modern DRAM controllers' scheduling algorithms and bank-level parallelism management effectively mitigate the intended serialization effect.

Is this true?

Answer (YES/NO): NO